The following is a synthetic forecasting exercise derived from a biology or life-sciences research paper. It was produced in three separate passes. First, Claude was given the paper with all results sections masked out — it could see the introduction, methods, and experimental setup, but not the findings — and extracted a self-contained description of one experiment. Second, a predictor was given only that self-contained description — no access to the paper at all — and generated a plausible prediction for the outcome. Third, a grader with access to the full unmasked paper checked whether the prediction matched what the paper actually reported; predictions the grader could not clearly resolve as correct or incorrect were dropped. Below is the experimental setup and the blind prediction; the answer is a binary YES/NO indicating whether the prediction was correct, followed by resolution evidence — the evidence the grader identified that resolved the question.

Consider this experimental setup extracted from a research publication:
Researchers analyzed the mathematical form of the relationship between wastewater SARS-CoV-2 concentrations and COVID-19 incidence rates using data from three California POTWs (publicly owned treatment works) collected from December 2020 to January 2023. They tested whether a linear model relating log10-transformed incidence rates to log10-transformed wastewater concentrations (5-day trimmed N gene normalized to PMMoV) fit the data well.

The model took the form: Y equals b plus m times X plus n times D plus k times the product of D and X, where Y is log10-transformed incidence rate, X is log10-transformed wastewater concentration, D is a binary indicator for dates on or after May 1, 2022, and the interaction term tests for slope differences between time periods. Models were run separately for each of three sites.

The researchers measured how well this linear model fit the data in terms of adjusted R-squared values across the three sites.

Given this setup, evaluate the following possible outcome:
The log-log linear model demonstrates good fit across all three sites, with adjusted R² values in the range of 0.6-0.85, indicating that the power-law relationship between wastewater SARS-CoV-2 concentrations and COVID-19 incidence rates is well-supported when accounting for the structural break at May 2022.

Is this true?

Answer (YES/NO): NO